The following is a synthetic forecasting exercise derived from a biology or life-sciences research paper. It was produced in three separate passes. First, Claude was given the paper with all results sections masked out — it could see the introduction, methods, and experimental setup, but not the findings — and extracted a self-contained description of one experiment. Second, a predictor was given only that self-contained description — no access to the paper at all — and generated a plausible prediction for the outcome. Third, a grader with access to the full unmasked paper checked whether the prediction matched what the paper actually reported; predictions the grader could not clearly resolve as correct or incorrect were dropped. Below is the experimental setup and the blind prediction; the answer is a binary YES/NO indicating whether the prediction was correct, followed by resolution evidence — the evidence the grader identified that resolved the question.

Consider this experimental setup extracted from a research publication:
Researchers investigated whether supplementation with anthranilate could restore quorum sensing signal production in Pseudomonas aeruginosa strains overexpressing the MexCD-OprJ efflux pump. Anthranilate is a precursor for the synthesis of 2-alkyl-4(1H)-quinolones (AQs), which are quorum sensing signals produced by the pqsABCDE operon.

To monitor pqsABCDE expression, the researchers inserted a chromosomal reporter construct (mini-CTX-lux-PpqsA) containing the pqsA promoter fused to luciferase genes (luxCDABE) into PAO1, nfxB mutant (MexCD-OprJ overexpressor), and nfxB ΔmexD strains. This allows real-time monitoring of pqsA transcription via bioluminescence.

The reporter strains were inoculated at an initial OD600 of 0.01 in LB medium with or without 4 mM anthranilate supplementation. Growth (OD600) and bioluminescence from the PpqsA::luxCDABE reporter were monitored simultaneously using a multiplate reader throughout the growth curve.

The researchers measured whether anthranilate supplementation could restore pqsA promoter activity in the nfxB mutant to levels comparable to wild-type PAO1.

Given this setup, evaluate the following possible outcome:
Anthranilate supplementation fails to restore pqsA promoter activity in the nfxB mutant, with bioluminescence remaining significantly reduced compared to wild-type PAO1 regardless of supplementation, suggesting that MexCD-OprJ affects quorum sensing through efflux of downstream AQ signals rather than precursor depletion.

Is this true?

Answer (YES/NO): YES